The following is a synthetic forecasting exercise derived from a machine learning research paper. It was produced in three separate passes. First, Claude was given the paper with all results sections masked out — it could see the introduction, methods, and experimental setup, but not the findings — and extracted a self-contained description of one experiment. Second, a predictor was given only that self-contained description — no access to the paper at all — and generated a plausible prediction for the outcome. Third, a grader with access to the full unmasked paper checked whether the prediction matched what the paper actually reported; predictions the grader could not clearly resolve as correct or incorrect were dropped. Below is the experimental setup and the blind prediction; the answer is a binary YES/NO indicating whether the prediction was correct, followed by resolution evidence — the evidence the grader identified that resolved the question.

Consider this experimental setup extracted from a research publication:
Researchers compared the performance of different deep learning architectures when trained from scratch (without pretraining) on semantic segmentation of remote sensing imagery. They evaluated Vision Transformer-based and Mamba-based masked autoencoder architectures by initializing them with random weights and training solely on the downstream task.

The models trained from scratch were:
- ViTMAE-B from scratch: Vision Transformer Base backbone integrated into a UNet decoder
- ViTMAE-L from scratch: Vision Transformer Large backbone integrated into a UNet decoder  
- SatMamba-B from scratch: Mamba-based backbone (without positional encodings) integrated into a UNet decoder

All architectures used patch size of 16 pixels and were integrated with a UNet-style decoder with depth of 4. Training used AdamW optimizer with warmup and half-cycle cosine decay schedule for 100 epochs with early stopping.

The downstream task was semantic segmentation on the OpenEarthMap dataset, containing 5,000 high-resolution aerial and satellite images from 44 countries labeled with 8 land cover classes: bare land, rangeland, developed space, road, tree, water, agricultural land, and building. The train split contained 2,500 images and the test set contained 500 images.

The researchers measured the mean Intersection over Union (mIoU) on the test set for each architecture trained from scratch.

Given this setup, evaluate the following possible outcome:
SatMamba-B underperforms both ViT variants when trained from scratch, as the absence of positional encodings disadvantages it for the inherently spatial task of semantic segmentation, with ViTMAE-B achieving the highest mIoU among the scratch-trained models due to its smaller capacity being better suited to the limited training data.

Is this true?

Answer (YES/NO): NO